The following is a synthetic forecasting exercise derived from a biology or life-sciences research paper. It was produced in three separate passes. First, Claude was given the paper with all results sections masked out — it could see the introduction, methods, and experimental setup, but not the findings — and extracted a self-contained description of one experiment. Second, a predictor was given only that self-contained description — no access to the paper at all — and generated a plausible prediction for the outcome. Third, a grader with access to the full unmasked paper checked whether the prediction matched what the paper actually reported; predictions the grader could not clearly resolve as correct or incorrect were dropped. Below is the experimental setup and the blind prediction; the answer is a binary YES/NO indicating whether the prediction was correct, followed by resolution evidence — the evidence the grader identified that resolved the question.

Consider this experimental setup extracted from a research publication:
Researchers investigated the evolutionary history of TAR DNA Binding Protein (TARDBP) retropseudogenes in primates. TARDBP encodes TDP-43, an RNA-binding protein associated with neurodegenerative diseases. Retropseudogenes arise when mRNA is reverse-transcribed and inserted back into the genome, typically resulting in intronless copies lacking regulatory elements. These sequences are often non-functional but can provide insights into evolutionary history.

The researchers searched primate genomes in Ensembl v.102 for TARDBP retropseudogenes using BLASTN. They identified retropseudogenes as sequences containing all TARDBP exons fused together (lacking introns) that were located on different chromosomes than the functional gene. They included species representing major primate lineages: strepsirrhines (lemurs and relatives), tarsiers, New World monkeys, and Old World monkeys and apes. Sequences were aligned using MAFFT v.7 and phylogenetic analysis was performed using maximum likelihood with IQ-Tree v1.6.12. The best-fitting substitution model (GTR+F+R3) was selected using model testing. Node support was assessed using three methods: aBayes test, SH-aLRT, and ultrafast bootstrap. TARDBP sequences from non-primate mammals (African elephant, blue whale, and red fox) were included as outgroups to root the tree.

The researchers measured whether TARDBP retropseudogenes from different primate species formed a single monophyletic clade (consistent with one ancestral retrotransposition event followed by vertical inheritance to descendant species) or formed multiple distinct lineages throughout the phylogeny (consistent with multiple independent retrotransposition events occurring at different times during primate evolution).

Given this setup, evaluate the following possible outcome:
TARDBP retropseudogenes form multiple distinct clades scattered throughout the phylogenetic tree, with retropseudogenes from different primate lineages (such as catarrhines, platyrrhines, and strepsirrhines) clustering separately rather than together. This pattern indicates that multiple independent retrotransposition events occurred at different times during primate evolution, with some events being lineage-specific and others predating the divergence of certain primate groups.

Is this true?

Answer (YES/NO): YES